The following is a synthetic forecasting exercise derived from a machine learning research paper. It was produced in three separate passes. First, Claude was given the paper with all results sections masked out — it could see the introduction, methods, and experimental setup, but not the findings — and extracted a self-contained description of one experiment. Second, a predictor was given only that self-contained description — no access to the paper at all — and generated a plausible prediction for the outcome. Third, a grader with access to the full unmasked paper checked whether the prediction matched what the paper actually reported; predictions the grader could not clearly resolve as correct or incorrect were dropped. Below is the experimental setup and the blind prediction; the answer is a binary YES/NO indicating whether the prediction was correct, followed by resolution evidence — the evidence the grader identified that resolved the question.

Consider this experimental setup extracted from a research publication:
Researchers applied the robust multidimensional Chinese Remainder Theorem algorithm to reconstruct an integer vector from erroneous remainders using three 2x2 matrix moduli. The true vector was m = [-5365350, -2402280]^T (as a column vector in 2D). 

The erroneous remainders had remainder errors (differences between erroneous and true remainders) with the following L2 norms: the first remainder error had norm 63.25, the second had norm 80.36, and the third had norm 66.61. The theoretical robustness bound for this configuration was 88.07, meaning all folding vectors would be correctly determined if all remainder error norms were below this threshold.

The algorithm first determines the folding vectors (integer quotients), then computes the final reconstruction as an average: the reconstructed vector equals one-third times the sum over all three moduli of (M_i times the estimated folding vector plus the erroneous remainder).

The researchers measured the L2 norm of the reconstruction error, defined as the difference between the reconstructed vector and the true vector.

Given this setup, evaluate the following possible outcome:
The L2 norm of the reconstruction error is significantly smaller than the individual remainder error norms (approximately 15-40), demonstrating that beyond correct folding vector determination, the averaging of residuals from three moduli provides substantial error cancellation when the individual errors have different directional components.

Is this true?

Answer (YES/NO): YES